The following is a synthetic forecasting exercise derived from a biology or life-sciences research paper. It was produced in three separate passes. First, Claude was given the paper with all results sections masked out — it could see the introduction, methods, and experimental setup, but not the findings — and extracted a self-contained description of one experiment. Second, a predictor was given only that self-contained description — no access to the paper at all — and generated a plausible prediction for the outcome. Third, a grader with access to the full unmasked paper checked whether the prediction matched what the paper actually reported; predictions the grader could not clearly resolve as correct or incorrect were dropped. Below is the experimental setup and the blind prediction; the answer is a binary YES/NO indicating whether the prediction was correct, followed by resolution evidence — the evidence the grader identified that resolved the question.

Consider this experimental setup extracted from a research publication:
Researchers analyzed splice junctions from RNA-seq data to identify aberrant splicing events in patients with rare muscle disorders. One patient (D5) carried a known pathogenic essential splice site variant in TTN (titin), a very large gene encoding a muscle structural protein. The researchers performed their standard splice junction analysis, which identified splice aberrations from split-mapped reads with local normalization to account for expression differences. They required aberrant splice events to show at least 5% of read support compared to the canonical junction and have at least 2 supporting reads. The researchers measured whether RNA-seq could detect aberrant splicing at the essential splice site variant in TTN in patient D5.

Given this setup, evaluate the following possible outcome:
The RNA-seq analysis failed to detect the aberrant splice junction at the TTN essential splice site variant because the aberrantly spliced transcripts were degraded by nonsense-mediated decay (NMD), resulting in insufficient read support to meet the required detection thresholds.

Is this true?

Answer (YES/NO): NO